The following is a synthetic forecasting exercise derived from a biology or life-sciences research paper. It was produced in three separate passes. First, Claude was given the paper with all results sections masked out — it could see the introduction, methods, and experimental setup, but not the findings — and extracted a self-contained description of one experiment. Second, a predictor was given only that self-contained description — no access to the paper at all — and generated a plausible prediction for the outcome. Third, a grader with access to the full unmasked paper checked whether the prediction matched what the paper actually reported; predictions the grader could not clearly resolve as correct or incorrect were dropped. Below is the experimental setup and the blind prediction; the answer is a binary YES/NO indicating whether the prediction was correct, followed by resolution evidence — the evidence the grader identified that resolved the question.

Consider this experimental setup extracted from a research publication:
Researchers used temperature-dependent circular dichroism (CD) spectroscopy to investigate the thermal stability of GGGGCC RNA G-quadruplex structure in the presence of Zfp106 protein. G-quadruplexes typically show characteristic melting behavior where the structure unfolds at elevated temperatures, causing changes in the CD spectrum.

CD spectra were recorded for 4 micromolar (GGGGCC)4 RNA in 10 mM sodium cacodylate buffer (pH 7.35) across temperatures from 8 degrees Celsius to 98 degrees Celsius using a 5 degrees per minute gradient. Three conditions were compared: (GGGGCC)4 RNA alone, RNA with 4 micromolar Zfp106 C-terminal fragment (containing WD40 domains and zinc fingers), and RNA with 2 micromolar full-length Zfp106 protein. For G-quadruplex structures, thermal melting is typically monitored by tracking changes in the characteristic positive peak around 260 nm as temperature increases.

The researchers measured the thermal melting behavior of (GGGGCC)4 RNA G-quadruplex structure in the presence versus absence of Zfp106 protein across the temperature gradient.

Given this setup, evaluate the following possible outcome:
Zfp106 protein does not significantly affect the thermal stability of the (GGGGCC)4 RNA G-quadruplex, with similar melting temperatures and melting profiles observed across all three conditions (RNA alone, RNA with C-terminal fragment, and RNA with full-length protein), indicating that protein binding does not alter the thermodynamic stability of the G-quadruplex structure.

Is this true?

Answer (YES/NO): NO